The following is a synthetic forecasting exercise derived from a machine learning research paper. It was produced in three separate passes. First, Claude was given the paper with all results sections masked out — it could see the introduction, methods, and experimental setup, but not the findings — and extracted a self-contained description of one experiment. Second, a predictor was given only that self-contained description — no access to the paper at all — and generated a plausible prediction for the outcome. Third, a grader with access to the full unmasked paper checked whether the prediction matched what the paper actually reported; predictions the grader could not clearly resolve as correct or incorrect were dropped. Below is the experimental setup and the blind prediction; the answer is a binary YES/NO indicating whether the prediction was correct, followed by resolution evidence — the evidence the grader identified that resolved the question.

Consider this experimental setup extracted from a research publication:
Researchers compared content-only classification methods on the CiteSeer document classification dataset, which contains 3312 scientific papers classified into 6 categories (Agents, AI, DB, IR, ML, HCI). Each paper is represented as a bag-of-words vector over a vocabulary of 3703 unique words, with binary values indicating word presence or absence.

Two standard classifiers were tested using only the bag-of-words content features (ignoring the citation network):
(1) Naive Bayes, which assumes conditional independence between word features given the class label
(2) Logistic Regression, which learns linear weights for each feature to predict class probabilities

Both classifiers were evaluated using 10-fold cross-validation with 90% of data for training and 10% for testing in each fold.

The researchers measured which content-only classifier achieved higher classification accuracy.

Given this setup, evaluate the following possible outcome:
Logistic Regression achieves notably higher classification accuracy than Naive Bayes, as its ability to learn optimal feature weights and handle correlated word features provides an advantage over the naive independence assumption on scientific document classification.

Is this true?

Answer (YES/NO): NO